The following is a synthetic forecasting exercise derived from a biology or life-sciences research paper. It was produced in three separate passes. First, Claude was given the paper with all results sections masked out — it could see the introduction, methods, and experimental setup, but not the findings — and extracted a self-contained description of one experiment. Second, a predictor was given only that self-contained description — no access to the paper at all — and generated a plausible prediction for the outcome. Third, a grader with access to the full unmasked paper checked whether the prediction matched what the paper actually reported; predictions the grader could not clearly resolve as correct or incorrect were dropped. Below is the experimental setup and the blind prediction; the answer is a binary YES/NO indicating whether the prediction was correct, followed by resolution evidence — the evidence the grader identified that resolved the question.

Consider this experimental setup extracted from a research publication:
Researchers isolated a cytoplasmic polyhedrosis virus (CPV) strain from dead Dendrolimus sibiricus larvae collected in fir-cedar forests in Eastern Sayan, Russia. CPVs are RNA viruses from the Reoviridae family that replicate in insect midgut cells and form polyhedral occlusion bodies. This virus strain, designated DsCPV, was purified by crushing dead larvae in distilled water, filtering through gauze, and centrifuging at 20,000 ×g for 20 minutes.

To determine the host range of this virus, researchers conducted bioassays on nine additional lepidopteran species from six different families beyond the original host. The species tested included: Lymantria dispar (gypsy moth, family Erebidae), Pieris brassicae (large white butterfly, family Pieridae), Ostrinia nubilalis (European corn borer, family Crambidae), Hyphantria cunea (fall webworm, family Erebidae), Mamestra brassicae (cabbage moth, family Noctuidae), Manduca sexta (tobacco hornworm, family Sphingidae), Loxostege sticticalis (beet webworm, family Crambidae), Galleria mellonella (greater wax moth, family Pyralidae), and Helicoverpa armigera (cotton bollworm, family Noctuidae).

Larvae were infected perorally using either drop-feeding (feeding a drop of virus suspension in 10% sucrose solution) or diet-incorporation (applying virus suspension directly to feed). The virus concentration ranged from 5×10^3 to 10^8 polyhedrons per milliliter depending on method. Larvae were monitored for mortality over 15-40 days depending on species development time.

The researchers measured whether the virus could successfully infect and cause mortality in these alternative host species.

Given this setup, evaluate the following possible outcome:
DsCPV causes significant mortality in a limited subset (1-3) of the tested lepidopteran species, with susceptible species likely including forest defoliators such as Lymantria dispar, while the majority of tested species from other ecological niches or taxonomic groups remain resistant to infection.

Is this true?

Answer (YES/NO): NO